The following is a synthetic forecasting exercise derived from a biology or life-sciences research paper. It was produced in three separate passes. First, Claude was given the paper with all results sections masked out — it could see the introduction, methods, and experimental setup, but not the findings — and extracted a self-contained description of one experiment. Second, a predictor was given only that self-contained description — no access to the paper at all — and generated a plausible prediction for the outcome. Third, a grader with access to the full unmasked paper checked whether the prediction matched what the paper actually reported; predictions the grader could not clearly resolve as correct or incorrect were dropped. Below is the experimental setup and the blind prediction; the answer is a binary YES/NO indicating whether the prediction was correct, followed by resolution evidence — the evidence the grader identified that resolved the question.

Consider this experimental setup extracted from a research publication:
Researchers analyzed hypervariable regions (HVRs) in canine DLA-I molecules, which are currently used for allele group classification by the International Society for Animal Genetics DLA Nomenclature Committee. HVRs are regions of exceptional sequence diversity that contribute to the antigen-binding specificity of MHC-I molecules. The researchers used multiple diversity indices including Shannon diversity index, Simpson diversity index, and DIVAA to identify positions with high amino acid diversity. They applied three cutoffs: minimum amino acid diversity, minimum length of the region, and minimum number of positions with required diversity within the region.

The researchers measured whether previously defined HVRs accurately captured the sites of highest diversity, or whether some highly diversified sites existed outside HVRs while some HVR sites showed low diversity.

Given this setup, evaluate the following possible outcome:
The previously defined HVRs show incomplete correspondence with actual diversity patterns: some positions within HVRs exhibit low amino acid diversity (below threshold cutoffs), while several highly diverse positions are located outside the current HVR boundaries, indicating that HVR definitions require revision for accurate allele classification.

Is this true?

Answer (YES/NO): YES